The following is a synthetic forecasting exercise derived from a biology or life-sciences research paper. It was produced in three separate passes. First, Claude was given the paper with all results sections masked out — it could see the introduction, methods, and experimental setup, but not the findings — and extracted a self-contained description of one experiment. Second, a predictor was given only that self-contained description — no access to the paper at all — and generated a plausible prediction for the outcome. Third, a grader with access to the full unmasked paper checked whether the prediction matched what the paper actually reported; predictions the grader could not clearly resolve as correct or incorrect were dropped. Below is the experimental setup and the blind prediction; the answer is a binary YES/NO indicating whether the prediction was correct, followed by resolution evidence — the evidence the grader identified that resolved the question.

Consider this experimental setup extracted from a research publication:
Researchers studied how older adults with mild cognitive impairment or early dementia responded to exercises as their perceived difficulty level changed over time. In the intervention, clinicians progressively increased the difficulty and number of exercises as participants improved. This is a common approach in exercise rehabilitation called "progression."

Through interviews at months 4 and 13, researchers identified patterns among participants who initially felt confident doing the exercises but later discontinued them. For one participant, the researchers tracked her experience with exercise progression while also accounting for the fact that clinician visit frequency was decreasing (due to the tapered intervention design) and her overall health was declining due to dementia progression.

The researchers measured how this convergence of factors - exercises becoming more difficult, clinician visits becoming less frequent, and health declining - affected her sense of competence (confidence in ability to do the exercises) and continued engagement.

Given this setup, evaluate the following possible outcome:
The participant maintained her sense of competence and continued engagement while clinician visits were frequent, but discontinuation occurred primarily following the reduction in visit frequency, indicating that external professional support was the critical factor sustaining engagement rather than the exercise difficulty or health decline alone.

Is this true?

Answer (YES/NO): NO